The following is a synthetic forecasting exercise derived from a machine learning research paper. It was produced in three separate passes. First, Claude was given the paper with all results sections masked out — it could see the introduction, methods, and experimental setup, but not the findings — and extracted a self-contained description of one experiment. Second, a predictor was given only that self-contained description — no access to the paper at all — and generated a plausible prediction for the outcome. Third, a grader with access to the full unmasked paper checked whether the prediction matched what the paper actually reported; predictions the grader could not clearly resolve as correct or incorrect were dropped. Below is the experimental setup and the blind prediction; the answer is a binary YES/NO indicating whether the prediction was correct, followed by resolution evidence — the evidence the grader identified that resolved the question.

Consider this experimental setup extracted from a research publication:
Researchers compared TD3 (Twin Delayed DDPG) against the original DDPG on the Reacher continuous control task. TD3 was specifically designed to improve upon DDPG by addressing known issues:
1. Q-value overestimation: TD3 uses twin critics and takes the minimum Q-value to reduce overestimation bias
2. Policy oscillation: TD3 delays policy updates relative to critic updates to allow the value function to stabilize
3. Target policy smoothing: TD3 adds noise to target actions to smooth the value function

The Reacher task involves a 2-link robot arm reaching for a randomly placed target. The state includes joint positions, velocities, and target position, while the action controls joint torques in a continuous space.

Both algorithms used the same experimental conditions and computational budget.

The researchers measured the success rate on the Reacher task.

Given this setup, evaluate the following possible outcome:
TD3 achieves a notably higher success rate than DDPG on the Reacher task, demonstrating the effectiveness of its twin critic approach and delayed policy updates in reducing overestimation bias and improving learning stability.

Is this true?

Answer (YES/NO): NO